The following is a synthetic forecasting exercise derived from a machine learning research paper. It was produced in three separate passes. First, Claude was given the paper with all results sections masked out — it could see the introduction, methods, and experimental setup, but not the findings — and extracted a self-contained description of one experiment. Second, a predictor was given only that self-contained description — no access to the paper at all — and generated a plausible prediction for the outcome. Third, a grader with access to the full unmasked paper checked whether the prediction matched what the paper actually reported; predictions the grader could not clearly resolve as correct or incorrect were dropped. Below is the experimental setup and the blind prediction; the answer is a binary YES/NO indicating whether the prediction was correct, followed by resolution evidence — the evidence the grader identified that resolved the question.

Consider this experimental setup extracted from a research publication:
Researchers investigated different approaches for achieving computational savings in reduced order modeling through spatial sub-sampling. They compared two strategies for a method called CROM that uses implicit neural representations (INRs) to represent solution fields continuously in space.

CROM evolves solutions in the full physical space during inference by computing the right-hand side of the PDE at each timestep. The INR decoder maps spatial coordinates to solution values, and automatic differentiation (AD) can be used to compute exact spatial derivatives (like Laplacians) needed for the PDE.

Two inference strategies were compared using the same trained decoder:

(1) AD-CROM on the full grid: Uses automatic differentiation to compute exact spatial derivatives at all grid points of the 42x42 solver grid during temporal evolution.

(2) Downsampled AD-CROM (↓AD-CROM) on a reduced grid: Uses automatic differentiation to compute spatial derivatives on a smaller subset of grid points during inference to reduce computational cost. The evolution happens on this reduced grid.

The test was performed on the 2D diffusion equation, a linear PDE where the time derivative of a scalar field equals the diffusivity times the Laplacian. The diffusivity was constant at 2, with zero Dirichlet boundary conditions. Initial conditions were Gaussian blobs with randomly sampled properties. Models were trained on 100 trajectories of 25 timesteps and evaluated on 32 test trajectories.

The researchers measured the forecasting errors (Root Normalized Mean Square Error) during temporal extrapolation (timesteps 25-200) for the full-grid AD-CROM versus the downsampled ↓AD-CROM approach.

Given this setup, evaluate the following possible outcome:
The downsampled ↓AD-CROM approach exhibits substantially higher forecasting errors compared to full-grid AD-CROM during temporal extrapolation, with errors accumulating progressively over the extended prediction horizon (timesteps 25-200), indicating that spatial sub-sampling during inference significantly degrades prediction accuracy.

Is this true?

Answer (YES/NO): YES